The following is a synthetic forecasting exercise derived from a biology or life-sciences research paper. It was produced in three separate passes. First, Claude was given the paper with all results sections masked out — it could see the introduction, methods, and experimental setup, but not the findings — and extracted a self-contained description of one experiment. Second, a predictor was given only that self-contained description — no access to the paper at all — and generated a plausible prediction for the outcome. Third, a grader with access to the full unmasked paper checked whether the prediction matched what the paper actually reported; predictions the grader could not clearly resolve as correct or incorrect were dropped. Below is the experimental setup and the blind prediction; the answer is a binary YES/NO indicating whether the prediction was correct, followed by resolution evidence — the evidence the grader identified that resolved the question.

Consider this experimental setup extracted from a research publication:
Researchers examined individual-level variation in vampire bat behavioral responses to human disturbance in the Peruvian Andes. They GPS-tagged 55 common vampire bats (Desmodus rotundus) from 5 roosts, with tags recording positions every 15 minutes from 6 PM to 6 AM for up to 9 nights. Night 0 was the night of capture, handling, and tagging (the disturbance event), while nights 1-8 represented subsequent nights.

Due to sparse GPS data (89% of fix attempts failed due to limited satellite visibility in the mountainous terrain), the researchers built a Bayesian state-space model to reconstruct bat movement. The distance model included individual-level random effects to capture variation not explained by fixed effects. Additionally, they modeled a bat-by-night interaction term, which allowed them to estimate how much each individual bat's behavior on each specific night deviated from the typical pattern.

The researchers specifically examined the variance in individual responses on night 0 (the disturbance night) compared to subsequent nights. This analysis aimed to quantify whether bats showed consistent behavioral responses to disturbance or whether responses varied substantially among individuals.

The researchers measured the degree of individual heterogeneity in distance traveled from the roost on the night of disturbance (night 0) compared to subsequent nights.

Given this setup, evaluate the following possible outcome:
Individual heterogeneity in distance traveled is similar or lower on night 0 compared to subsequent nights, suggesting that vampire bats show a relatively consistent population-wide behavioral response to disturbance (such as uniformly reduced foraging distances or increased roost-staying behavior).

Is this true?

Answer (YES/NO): NO